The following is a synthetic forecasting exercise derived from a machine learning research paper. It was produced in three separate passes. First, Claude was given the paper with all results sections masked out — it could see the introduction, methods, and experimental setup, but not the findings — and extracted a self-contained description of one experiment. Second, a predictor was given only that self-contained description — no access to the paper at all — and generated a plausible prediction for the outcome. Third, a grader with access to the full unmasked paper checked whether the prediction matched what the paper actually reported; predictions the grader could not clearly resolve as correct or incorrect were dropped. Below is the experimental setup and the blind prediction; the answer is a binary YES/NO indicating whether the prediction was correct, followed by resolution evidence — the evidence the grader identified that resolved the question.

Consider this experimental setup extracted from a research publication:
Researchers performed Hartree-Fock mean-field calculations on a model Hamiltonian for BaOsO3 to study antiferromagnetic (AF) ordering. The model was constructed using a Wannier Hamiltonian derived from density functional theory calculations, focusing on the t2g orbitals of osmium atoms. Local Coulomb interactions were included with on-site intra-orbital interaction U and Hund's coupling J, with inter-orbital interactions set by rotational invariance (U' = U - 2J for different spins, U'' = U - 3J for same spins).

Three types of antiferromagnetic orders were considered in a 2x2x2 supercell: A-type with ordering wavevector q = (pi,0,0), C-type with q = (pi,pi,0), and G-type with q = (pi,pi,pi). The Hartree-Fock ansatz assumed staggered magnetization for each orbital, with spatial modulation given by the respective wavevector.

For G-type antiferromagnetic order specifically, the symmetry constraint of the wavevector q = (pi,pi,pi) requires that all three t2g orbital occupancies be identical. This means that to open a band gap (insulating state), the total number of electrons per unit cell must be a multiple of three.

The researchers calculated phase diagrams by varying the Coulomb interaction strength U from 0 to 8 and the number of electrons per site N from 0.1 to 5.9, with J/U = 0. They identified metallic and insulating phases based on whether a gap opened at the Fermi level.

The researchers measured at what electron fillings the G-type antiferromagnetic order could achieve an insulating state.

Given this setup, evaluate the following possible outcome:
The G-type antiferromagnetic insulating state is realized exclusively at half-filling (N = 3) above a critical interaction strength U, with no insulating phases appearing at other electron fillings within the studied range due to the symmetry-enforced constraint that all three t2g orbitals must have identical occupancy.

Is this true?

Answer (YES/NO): YES